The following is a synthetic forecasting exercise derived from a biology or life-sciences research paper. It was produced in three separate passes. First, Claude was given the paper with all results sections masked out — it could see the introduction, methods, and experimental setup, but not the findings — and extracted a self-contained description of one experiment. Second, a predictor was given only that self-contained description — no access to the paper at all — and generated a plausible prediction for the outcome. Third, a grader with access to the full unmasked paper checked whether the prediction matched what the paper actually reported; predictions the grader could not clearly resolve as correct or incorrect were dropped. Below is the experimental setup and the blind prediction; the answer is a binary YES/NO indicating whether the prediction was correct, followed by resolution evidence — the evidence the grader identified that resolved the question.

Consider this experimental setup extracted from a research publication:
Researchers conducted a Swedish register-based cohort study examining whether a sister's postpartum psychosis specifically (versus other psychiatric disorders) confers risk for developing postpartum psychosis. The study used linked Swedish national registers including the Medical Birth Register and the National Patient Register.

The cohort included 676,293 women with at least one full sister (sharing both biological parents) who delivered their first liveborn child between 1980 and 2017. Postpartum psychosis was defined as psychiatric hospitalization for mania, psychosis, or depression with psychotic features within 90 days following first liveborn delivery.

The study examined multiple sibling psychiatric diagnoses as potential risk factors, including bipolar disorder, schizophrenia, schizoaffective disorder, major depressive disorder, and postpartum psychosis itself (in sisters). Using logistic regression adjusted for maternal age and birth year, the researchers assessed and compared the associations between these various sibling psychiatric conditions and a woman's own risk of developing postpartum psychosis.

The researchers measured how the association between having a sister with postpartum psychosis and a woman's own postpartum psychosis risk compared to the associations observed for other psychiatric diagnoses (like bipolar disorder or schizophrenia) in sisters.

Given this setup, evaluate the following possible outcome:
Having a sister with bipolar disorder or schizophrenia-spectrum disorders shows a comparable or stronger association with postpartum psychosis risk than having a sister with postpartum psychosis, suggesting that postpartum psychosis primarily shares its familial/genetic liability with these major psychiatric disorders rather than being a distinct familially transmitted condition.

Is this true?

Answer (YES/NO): NO